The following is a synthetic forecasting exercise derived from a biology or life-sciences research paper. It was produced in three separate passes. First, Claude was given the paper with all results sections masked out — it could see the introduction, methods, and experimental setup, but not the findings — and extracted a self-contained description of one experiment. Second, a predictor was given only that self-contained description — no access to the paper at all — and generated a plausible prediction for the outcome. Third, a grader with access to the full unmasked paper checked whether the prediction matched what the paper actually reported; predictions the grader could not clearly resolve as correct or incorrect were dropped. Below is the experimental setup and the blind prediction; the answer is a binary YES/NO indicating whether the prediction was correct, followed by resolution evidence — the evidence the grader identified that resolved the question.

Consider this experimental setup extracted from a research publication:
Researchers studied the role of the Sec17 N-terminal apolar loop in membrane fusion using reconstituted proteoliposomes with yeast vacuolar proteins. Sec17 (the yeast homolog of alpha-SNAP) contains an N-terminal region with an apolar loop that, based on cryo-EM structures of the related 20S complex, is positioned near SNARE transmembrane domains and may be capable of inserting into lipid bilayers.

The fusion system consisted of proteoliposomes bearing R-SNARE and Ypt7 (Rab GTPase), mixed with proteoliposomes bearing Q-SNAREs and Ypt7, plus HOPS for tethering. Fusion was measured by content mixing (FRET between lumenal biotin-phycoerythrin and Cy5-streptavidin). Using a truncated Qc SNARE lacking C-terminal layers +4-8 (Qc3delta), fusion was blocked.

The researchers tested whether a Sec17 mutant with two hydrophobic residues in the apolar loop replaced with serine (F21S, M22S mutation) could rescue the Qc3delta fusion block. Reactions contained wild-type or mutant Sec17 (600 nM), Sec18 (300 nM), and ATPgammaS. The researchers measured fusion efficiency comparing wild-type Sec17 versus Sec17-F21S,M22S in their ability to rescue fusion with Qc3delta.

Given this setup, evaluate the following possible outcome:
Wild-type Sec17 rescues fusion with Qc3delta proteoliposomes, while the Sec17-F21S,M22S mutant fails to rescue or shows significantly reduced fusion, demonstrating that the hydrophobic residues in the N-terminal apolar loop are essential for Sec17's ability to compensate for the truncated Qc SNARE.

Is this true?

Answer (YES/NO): YES